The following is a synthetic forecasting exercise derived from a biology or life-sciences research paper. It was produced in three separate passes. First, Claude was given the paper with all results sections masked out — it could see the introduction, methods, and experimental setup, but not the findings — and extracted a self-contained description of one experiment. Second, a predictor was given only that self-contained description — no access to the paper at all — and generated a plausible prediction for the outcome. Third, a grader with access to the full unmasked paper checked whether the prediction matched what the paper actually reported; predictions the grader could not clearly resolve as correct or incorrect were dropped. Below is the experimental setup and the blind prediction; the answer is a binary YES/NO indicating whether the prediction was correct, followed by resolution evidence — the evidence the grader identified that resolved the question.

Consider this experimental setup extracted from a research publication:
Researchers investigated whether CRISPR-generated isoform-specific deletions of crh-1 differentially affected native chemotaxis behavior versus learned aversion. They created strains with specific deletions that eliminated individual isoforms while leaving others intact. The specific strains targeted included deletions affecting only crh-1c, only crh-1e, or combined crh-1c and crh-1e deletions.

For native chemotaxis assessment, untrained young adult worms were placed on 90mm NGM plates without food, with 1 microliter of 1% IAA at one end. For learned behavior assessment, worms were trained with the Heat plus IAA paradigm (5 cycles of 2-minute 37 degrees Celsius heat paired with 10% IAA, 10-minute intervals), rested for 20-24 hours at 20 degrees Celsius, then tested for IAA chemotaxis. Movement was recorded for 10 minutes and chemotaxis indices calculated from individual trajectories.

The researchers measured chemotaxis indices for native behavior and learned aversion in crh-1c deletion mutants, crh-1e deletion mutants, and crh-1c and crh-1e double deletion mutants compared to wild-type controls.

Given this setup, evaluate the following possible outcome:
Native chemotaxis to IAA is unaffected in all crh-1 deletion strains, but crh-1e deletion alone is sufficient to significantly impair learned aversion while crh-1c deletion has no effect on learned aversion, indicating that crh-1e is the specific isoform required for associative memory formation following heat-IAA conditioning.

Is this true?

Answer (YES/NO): NO